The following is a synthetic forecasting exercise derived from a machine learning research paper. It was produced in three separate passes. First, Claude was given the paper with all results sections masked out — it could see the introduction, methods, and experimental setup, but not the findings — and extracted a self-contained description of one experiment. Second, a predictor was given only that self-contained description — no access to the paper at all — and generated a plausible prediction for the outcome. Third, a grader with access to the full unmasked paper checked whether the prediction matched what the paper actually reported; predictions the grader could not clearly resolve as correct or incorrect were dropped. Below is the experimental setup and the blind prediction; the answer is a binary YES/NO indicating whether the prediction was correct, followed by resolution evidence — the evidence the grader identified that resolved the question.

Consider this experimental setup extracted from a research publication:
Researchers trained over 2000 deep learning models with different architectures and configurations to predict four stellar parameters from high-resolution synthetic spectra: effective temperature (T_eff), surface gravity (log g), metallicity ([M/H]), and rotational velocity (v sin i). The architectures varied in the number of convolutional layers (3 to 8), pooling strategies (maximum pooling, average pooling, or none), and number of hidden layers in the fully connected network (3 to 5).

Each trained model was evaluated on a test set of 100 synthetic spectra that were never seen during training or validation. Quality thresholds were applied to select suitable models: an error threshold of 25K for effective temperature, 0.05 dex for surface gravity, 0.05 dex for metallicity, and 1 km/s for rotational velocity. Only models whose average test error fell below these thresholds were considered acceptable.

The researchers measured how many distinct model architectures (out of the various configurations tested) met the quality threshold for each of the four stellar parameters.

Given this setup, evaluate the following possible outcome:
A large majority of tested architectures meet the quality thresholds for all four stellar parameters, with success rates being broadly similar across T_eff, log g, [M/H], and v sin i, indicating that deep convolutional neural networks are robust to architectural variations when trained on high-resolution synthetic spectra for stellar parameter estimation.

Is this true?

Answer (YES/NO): YES